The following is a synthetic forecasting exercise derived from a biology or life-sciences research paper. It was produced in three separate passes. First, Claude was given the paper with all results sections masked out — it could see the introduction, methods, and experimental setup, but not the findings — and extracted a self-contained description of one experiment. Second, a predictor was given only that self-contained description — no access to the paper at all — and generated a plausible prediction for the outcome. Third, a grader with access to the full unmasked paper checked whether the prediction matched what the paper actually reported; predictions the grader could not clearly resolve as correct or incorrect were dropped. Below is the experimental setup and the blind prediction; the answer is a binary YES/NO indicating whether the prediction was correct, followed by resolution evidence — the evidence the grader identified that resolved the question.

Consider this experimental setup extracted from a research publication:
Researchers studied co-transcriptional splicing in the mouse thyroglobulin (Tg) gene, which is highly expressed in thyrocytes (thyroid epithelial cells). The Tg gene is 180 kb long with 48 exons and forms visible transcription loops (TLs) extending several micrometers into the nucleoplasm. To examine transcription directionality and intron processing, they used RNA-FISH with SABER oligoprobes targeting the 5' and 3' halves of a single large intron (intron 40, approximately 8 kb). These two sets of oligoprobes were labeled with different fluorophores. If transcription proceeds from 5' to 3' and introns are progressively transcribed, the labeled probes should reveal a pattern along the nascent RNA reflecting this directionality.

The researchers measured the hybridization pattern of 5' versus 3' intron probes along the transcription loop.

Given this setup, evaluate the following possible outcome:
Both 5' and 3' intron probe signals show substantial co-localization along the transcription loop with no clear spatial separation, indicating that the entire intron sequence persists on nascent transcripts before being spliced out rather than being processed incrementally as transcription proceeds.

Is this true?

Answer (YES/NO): NO